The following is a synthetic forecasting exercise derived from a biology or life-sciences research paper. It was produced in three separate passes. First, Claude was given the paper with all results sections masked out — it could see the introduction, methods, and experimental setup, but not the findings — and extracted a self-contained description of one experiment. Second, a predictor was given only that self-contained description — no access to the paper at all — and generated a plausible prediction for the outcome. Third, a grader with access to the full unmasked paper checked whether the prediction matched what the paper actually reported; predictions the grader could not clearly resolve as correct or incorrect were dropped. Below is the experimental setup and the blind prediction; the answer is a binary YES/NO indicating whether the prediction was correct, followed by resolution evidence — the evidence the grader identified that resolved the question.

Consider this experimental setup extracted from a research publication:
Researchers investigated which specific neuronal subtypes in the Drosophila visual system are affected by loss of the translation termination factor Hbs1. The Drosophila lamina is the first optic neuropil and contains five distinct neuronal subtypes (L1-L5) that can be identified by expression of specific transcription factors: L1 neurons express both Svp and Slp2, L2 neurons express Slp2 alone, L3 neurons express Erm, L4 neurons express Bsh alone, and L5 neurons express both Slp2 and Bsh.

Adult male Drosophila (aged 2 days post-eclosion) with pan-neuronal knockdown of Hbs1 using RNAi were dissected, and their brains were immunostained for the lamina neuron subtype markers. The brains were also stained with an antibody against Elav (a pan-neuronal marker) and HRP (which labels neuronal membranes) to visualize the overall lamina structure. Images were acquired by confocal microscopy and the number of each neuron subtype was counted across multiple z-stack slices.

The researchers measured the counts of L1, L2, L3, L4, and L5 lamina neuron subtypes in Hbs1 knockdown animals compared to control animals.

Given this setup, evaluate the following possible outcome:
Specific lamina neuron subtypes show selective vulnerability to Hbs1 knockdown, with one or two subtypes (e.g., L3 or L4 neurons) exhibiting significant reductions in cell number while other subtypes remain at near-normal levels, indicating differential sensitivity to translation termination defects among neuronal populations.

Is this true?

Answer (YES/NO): NO